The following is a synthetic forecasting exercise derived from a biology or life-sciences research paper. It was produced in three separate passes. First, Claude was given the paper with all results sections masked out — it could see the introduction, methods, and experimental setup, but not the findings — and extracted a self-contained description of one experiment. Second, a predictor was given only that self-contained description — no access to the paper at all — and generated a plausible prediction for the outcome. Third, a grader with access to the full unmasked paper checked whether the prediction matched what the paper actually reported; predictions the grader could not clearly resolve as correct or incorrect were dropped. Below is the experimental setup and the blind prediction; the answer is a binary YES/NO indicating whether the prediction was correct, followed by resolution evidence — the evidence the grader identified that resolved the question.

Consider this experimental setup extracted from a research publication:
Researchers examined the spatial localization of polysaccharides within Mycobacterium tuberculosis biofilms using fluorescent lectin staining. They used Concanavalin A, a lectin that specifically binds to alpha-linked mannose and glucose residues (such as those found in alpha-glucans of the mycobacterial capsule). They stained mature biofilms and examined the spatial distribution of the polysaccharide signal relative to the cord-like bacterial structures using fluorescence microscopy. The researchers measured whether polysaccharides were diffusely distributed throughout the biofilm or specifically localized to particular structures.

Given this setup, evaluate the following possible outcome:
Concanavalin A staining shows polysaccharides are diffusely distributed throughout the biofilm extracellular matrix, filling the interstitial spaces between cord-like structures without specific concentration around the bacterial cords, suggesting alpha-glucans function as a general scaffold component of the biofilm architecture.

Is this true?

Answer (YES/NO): NO